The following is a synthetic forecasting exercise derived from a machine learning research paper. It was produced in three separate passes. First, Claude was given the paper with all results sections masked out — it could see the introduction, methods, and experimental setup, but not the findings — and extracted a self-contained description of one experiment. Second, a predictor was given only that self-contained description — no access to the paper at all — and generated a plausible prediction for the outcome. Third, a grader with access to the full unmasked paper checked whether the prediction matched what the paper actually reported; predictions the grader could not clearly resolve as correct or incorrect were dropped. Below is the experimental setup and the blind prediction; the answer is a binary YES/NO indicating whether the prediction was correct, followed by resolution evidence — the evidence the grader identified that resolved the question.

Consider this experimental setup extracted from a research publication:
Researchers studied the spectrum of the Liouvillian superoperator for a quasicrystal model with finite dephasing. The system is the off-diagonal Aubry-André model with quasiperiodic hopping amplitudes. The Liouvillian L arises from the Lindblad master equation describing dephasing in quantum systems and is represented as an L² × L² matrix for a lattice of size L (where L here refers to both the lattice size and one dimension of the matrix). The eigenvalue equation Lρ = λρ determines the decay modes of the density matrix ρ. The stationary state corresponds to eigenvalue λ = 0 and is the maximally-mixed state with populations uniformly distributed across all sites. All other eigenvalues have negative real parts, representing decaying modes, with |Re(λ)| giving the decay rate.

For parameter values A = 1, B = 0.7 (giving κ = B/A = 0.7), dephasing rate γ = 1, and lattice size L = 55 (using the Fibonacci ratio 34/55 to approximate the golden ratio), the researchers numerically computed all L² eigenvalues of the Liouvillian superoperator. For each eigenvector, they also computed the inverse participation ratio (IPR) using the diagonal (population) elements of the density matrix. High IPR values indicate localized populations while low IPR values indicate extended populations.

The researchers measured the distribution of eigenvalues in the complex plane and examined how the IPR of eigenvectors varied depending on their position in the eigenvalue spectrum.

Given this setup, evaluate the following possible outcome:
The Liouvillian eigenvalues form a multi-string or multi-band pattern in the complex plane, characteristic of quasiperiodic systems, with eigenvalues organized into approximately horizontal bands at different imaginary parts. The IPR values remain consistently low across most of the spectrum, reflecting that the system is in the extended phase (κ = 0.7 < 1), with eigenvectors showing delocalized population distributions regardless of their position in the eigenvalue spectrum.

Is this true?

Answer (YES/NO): NO